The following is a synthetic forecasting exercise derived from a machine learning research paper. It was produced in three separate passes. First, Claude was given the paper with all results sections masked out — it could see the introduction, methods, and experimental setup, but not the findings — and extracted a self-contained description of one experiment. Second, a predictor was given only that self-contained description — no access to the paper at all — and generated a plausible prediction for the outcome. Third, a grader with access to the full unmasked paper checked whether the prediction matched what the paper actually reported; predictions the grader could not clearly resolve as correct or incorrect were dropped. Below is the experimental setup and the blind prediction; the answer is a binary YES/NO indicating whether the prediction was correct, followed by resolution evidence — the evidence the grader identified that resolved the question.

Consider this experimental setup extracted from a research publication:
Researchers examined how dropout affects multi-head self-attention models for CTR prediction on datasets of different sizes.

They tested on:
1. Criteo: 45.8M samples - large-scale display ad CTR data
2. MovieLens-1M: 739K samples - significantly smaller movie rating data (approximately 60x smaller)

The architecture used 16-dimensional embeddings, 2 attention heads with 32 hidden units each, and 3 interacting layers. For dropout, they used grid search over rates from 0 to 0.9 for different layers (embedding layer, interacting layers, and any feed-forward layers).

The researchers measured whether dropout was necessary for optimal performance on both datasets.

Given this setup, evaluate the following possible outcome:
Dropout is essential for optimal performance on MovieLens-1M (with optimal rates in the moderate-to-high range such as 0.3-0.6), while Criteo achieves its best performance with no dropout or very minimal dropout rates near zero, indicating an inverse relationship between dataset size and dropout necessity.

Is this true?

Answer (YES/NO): YES